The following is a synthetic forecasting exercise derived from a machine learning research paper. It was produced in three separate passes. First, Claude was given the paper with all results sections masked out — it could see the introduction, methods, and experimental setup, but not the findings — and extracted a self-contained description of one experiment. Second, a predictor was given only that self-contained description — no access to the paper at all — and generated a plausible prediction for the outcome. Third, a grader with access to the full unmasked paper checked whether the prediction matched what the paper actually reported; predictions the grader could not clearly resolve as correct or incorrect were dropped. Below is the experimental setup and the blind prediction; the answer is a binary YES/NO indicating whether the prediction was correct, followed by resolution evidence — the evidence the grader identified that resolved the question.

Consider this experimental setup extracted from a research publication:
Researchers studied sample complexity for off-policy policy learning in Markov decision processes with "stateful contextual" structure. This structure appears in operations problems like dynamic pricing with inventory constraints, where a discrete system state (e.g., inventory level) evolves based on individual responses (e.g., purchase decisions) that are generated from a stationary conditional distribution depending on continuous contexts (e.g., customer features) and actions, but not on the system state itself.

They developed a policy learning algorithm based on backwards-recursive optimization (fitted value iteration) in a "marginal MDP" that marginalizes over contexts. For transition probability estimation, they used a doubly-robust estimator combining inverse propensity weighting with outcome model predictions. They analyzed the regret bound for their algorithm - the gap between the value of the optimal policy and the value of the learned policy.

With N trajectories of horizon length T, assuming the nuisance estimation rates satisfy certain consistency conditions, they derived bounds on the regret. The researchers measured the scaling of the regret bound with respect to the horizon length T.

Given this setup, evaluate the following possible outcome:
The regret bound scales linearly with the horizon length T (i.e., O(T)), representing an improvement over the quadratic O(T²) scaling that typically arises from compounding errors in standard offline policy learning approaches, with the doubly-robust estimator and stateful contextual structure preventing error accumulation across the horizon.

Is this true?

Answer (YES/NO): NO